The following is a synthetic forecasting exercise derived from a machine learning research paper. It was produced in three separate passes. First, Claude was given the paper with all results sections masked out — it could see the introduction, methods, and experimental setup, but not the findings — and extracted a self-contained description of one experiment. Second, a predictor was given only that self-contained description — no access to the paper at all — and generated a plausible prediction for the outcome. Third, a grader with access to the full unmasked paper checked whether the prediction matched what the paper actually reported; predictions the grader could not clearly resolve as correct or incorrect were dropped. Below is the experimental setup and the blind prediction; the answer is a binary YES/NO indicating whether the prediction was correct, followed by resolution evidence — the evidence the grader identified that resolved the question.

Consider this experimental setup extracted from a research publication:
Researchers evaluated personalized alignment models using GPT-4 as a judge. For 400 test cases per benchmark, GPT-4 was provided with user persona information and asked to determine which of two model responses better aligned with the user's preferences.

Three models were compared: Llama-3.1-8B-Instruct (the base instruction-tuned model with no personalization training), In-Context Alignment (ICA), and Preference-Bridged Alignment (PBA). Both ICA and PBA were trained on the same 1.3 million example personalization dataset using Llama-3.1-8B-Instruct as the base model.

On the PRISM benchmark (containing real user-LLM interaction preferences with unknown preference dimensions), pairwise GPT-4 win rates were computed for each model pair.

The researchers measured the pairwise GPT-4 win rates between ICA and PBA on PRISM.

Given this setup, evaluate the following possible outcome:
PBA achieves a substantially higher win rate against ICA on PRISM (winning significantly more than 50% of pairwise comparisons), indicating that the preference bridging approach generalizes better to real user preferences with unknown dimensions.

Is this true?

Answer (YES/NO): YES